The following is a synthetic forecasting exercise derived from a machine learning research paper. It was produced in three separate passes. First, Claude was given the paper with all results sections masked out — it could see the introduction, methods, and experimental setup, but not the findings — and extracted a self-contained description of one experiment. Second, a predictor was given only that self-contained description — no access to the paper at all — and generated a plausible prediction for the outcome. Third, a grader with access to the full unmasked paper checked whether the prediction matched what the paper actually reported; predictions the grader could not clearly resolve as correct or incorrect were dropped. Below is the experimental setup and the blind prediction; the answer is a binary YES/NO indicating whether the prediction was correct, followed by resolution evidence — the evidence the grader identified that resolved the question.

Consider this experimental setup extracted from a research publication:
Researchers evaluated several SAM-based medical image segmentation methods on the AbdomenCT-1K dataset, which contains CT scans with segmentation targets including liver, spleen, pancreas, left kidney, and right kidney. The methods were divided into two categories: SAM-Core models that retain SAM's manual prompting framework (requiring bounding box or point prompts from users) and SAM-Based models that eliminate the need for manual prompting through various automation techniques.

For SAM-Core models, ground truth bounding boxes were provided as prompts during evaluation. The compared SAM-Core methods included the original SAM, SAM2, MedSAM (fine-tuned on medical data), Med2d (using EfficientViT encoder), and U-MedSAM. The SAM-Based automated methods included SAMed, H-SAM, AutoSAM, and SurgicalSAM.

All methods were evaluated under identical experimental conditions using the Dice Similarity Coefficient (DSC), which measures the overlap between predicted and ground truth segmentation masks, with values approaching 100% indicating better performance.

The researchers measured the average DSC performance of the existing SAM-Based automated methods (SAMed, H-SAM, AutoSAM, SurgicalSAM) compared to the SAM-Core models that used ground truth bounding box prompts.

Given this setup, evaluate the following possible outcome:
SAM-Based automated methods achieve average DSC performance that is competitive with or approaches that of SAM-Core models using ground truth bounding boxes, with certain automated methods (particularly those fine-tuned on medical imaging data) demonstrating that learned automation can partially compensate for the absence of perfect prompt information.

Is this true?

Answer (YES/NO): NO